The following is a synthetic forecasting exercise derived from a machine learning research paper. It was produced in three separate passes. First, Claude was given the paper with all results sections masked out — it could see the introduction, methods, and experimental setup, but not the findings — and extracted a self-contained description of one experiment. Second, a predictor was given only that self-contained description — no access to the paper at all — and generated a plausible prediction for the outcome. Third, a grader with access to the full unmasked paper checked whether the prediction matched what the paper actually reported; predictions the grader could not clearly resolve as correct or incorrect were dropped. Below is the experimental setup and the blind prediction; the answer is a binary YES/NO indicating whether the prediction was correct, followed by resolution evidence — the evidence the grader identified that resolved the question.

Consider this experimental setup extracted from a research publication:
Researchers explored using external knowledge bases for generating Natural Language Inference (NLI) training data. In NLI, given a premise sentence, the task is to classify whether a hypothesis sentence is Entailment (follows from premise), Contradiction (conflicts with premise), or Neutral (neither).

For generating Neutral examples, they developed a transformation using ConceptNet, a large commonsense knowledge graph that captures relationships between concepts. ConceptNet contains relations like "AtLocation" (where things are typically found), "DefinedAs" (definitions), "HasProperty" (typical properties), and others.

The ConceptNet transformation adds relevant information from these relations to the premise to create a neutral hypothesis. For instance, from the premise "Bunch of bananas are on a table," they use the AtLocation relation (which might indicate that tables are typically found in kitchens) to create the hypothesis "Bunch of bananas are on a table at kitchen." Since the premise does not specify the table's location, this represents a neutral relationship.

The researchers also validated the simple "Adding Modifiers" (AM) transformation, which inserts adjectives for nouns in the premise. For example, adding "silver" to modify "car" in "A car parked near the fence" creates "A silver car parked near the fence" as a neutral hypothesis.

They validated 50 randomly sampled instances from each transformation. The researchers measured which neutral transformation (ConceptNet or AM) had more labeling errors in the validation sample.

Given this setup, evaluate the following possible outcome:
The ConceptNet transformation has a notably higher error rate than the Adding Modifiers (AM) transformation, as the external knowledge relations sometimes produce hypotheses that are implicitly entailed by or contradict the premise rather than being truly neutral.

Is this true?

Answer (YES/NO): YES